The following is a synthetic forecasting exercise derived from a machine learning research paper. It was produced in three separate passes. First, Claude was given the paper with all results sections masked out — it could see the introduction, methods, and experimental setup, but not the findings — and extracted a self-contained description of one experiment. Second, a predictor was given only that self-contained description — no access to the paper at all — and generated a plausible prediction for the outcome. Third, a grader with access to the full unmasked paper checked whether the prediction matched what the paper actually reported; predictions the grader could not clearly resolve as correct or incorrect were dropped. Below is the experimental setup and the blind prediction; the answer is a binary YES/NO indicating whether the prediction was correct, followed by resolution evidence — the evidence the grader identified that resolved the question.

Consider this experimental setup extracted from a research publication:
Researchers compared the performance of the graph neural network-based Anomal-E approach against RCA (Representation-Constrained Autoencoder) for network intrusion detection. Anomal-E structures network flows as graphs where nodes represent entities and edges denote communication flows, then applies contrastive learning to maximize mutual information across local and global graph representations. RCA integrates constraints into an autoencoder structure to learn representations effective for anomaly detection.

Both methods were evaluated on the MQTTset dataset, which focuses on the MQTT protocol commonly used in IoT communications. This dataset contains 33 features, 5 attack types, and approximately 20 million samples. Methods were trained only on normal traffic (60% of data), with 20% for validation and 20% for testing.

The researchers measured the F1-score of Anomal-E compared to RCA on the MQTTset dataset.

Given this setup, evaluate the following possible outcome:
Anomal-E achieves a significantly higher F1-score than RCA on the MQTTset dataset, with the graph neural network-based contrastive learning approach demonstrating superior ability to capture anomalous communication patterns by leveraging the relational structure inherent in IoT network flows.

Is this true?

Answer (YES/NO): YES